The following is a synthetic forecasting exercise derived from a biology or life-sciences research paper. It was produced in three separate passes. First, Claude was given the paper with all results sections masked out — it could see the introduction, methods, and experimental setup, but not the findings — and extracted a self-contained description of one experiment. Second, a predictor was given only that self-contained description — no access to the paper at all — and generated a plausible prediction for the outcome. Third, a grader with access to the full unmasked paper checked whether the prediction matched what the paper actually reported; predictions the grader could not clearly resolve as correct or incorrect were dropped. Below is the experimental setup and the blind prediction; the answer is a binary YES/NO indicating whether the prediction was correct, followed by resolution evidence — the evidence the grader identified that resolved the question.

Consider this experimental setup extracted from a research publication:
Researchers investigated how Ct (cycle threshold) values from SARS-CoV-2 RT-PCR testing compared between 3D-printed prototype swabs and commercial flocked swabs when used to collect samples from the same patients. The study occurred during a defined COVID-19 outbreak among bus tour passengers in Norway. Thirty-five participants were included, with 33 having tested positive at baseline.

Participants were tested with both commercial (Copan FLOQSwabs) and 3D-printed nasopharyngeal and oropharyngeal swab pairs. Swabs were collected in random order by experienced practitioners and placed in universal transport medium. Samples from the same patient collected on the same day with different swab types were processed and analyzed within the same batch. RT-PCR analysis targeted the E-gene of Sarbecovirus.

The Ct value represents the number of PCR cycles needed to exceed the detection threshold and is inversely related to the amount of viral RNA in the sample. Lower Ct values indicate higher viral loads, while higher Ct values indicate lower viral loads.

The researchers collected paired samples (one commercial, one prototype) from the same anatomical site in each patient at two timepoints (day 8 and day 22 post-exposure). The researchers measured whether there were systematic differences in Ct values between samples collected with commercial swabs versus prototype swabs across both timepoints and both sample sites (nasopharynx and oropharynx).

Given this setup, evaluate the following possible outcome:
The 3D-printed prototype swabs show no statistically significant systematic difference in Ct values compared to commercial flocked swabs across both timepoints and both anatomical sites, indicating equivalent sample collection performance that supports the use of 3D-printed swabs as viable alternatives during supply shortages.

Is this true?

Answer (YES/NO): NO